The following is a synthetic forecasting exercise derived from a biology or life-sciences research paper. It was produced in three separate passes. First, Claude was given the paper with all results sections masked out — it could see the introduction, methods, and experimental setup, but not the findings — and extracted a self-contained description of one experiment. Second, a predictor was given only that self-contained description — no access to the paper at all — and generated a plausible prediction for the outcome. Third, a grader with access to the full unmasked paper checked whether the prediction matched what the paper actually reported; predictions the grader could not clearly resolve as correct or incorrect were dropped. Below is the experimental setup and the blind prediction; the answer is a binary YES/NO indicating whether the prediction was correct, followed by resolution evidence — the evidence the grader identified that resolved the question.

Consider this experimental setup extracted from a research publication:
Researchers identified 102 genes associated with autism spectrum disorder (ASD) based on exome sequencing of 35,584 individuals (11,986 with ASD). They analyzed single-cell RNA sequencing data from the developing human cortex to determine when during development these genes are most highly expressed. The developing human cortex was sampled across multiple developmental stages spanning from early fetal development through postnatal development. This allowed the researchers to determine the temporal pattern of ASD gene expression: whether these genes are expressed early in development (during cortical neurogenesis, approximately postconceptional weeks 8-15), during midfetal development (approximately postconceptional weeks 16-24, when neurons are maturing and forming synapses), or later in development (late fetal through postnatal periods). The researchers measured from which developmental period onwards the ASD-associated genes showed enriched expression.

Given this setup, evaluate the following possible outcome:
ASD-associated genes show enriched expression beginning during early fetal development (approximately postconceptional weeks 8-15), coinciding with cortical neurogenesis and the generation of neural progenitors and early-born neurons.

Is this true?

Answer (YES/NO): YES